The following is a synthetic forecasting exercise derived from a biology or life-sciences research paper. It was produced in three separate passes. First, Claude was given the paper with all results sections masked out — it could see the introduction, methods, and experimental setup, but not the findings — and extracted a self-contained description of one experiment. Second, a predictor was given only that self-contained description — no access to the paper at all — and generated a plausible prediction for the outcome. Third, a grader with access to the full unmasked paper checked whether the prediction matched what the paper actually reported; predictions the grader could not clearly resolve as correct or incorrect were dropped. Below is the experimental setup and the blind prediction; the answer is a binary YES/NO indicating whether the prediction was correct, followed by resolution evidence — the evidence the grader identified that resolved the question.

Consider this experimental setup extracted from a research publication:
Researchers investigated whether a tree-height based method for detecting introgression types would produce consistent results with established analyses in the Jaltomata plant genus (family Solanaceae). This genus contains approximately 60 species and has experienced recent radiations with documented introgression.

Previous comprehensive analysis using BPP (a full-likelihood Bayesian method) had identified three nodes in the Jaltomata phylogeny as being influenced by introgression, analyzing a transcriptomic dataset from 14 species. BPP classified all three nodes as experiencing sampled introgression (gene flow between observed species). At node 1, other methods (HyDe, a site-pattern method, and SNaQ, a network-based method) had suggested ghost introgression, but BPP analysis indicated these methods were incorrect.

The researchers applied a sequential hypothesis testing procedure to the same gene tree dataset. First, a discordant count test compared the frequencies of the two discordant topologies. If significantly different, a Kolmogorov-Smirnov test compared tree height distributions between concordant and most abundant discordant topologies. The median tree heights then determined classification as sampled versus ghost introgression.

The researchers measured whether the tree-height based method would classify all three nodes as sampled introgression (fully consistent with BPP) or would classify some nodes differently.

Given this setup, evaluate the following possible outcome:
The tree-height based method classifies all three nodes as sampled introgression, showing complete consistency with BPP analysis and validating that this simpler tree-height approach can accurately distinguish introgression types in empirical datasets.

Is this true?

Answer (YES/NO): NO